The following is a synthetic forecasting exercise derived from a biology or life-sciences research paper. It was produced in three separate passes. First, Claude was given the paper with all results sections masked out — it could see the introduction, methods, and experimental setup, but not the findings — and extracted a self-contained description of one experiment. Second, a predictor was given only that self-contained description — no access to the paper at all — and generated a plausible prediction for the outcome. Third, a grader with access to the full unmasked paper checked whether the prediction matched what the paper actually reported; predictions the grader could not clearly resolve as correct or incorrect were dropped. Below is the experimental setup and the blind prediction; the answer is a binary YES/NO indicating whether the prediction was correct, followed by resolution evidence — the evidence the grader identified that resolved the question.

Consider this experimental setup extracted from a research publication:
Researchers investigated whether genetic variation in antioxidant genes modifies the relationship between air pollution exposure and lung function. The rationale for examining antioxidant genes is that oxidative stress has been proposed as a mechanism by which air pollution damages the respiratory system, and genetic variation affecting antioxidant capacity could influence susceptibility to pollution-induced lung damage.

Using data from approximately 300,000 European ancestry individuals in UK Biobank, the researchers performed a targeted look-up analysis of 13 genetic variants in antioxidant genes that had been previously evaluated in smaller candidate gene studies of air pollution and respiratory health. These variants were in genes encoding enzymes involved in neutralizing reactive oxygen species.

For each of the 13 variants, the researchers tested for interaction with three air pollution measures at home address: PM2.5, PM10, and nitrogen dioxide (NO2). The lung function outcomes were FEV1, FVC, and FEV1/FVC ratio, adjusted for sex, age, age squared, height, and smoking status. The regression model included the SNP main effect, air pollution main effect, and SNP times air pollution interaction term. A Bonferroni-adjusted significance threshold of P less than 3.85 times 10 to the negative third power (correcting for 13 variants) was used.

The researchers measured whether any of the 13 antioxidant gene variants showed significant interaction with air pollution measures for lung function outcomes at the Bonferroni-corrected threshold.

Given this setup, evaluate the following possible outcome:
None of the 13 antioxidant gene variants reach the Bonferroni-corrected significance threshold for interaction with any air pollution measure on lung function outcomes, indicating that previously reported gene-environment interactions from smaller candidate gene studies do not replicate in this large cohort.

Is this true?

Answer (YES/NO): YES